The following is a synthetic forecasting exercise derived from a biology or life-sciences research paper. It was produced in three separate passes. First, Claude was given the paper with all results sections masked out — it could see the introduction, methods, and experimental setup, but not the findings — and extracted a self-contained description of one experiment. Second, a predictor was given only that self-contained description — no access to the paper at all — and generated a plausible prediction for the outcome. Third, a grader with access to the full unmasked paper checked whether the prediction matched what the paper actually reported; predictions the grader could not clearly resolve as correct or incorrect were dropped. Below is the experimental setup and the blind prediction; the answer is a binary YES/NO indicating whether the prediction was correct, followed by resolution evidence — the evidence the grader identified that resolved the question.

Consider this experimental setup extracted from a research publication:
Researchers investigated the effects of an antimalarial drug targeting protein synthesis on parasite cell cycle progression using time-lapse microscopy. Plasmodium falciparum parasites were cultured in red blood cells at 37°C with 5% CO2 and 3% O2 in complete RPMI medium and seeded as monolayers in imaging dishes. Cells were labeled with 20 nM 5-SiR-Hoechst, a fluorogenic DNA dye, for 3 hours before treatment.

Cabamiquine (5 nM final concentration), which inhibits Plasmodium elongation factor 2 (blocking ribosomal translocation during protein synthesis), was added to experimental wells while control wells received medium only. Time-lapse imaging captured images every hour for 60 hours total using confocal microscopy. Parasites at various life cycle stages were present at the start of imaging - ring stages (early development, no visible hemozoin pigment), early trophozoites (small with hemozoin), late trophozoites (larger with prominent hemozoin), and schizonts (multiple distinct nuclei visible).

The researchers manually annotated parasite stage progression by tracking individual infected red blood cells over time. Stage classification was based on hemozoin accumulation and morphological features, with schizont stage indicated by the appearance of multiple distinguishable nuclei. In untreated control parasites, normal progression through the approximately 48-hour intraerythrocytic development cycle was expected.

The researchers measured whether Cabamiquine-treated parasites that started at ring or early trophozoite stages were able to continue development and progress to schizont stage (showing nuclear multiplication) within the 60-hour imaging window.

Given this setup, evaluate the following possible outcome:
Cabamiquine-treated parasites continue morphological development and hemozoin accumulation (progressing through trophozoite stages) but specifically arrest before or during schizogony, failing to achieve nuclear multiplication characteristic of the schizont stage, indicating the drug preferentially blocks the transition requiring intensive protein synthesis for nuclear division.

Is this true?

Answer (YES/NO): NO